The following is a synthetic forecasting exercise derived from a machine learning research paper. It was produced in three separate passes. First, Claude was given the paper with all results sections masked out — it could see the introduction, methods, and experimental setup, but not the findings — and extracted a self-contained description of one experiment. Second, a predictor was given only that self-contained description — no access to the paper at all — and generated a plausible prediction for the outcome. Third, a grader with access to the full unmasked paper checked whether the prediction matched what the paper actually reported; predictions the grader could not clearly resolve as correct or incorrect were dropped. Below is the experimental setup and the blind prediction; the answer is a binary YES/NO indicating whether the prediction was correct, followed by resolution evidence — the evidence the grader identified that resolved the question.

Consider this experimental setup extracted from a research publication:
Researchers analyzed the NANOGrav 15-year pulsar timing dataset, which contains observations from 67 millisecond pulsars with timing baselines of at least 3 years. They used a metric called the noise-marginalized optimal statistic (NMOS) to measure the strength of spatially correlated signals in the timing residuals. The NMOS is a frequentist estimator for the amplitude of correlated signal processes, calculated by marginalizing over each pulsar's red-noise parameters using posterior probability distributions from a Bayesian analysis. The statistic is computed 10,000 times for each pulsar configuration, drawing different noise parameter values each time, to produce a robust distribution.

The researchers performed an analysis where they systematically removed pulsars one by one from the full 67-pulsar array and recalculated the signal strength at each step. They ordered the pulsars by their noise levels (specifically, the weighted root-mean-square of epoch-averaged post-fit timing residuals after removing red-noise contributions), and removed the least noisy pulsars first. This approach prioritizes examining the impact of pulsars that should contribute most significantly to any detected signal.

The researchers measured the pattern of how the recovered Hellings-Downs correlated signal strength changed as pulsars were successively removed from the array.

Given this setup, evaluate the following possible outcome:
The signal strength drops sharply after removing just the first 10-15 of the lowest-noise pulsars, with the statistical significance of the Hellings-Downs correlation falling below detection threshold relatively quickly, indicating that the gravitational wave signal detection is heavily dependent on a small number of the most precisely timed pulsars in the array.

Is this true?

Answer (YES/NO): NO